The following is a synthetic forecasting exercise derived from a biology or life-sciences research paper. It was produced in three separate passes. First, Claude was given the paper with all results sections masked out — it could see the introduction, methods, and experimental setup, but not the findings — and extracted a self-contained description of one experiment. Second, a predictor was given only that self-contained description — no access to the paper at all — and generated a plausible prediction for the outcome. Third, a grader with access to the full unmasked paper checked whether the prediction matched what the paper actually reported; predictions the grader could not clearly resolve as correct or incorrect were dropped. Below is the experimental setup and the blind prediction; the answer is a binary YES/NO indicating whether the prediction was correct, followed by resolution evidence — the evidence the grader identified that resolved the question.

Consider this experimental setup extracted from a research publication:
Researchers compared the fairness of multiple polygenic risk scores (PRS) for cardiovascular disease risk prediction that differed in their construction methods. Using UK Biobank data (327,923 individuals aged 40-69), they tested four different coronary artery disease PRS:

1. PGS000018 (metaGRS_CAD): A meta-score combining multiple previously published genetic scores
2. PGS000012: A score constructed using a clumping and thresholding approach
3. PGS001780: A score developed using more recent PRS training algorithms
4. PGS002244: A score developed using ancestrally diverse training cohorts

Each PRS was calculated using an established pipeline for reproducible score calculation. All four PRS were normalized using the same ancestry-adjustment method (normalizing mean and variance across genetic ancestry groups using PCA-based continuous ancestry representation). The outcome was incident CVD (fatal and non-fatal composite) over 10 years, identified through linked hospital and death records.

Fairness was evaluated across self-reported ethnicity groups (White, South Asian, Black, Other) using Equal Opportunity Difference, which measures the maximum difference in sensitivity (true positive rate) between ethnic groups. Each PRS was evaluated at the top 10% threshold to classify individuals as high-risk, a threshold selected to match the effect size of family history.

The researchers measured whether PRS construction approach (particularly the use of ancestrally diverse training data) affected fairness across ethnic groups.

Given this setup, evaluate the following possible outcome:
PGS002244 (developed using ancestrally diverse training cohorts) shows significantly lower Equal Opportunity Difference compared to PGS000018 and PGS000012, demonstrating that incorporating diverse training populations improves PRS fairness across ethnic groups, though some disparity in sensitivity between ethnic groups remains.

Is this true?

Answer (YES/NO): NO